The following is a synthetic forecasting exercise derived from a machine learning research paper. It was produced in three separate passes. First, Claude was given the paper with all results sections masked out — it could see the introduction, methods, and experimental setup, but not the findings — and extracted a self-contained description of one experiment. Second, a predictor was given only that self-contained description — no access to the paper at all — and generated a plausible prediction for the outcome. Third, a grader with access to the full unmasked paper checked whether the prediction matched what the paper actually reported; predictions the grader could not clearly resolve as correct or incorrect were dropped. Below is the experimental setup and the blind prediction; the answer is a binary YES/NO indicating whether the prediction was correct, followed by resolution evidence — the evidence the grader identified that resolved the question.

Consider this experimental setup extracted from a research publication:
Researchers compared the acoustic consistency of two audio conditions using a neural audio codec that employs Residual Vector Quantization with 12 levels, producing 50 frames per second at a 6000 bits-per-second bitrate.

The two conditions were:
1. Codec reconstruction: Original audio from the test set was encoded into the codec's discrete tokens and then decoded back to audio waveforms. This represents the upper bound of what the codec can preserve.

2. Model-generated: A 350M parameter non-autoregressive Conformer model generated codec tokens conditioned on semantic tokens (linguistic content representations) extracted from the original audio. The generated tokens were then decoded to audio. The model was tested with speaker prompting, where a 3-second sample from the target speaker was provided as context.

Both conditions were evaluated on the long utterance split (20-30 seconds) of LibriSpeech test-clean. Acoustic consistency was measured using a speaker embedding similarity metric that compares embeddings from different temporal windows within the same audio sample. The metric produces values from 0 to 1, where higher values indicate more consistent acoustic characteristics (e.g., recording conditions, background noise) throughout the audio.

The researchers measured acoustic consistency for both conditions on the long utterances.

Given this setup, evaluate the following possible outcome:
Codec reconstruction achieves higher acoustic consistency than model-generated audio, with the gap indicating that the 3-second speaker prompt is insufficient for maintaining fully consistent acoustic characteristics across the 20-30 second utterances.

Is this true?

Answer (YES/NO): NO